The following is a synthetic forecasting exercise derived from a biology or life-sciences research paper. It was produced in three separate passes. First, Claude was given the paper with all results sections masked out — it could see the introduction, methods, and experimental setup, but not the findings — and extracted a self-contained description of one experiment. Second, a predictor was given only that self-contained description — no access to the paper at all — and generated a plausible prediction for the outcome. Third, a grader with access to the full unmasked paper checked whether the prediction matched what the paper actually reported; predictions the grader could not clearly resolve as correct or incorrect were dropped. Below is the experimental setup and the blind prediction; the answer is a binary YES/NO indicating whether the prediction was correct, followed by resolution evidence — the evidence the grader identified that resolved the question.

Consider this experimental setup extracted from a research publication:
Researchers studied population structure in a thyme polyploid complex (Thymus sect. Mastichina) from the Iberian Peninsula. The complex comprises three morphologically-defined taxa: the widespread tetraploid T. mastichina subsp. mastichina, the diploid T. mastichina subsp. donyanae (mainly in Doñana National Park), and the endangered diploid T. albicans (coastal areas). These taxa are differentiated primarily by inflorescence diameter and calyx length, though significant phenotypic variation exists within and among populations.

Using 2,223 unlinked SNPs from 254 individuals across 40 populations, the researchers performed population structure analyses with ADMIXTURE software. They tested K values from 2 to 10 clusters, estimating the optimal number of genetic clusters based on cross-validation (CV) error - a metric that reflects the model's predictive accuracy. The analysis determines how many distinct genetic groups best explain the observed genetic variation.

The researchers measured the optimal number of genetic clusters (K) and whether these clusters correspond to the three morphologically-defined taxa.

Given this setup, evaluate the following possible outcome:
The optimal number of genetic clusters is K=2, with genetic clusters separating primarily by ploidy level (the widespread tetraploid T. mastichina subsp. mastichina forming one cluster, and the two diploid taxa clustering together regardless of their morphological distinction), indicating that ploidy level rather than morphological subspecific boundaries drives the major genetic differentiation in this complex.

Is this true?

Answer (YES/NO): NO